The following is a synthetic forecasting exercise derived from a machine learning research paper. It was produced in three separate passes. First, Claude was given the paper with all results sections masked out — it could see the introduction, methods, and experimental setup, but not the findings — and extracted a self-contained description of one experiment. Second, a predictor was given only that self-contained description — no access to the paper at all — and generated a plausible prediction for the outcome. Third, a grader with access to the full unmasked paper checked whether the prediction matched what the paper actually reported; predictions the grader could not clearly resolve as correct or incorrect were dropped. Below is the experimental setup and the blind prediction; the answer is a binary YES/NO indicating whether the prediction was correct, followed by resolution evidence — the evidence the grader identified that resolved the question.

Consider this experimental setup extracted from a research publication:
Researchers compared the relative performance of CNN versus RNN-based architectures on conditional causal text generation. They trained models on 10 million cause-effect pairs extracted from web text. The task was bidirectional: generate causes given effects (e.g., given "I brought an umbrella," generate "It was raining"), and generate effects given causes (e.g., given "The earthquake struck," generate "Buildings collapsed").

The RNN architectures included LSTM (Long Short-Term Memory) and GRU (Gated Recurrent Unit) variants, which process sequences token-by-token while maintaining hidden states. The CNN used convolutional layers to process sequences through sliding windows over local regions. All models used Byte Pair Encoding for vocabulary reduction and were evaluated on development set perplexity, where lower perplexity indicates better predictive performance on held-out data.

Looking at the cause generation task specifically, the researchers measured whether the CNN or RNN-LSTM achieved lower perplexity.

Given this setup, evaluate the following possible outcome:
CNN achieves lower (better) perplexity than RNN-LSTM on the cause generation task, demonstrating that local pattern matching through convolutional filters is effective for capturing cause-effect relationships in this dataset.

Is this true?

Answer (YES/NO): YES